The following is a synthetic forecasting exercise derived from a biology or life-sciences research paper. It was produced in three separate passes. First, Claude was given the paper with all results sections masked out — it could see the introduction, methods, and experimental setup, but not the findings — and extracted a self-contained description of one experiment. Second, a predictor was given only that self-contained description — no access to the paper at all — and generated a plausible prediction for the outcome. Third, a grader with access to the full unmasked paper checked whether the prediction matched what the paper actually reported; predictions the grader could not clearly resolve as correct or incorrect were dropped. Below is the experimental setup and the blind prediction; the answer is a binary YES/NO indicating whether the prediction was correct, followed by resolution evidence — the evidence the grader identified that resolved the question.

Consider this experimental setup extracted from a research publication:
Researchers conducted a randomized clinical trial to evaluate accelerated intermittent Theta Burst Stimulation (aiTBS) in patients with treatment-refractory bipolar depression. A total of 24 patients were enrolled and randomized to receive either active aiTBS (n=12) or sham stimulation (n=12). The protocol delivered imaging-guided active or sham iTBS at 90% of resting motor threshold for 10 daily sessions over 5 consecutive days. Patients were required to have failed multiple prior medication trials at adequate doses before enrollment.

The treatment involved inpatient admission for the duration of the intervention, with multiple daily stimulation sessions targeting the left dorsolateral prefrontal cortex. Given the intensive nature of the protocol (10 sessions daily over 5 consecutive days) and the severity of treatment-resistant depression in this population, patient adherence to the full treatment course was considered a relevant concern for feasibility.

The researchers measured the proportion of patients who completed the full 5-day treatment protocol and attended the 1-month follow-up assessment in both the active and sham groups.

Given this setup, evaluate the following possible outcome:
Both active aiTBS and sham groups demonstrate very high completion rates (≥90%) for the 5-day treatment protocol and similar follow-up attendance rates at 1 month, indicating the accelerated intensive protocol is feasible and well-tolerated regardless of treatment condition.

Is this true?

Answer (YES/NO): YES